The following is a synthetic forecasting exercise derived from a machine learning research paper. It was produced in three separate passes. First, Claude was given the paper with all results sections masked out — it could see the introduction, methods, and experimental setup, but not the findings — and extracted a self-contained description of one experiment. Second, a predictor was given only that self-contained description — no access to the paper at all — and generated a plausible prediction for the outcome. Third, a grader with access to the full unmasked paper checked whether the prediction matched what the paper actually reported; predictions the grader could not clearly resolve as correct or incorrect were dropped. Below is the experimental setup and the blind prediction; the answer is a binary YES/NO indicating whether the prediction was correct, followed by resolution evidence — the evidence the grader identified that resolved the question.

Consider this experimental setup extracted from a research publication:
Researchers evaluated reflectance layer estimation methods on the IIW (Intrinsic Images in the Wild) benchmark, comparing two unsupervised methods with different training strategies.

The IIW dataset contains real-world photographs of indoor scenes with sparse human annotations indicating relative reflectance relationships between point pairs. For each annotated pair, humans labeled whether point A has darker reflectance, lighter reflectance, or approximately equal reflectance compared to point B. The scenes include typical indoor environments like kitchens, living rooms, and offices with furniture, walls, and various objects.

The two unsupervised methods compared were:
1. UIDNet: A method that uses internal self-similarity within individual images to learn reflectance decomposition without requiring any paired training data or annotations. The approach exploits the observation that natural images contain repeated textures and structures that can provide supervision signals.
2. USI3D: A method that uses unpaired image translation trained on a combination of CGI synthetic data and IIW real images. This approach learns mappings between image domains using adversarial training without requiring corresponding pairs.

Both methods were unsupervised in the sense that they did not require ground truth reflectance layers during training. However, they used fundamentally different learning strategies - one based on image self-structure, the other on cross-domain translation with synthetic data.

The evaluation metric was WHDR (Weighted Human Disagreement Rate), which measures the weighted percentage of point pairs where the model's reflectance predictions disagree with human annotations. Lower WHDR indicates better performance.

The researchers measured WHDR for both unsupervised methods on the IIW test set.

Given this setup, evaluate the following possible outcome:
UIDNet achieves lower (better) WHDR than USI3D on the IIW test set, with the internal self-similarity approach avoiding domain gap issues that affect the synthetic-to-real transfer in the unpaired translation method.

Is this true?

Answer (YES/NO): YES